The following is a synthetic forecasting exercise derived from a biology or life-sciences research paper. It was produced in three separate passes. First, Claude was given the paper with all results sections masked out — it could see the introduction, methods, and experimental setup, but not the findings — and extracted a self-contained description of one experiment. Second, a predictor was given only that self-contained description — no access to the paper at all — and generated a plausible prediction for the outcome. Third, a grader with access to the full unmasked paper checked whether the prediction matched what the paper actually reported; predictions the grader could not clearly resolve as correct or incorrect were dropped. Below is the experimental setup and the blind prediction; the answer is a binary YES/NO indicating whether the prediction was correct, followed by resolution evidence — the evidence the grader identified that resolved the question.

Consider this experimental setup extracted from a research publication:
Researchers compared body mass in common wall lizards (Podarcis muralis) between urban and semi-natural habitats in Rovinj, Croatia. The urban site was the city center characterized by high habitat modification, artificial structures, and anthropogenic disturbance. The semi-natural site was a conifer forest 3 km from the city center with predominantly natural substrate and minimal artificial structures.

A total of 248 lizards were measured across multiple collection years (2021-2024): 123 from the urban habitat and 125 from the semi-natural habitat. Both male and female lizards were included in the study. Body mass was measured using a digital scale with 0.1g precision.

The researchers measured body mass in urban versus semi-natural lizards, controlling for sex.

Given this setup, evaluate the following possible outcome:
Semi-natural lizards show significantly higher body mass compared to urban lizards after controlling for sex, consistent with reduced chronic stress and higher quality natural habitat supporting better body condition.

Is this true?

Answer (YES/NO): YES